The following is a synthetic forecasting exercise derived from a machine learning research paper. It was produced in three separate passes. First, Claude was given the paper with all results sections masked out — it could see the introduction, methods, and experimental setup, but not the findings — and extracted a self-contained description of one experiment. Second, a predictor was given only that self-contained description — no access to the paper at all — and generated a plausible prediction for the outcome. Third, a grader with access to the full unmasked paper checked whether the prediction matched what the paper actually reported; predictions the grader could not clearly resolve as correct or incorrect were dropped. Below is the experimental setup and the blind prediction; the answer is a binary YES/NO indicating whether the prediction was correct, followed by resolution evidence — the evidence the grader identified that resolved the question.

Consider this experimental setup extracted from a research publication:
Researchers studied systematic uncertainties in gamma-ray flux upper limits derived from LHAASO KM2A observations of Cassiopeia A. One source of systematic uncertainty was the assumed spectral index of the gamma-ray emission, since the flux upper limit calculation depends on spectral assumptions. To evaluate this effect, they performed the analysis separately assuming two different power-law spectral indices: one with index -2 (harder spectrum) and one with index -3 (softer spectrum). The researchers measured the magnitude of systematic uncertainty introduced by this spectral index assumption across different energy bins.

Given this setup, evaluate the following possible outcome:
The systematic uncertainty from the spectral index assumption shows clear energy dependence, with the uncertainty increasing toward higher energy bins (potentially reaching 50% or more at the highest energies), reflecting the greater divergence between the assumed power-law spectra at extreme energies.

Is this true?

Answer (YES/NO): NO